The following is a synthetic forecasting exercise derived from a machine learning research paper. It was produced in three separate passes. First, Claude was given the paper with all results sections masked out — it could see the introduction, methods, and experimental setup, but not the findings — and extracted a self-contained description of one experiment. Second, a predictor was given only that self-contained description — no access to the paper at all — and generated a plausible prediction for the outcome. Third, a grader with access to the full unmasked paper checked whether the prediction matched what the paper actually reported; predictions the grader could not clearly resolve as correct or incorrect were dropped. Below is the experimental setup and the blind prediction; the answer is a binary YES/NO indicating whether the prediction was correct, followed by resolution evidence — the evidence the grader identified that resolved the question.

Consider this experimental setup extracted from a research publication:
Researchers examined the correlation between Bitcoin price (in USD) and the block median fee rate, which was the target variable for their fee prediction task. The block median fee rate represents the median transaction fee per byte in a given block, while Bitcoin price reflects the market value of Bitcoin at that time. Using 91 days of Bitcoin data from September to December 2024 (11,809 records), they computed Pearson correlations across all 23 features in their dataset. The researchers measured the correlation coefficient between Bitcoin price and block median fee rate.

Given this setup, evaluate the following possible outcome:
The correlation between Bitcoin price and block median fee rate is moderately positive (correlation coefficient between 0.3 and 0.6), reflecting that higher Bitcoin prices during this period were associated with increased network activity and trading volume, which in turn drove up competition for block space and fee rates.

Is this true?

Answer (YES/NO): NO